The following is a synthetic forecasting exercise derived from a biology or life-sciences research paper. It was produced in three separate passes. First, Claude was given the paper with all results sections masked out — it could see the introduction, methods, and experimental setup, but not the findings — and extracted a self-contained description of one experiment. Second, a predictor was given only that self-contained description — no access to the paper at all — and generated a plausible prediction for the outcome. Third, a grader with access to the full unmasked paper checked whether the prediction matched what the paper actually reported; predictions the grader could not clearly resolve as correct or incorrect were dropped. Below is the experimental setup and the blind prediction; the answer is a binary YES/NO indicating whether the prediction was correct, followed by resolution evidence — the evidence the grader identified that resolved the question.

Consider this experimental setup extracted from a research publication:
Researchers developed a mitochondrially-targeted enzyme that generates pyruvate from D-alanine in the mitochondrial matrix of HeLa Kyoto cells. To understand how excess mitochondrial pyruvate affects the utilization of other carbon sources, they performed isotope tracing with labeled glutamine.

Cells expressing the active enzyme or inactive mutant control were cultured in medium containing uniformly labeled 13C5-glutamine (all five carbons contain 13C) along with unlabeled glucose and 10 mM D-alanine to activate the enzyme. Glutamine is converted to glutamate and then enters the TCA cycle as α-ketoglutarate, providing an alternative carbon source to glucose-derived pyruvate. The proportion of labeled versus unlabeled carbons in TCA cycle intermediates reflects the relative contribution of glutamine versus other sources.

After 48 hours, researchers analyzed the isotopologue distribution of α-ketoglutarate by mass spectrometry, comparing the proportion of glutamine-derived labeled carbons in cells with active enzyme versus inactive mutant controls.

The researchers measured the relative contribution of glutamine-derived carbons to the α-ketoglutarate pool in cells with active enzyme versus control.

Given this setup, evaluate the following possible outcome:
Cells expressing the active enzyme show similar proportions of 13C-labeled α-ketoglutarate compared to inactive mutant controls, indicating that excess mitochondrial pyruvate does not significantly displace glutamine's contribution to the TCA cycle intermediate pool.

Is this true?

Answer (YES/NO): NO